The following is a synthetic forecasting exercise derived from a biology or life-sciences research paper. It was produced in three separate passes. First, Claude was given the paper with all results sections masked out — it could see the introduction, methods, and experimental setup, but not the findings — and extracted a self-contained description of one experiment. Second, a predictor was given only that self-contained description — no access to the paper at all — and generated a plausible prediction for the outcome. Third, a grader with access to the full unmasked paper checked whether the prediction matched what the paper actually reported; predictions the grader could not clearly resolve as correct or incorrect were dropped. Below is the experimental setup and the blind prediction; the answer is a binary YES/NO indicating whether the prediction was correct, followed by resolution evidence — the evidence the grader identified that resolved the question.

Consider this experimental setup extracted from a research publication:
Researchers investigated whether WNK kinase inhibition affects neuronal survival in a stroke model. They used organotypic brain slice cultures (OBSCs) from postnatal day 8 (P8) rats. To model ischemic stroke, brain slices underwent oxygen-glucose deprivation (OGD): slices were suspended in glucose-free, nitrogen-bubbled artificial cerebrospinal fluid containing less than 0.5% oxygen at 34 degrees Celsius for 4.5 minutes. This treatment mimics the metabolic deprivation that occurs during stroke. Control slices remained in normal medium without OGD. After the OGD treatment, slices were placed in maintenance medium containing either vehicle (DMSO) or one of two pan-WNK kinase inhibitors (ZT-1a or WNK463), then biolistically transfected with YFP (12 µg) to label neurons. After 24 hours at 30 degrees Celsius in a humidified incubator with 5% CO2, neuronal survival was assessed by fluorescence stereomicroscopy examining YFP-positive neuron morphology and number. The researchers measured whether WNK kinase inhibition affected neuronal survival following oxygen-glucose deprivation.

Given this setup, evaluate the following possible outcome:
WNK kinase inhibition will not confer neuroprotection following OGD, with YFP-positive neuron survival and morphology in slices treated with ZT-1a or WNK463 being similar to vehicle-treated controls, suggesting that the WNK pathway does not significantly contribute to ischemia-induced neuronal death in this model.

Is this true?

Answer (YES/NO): NO